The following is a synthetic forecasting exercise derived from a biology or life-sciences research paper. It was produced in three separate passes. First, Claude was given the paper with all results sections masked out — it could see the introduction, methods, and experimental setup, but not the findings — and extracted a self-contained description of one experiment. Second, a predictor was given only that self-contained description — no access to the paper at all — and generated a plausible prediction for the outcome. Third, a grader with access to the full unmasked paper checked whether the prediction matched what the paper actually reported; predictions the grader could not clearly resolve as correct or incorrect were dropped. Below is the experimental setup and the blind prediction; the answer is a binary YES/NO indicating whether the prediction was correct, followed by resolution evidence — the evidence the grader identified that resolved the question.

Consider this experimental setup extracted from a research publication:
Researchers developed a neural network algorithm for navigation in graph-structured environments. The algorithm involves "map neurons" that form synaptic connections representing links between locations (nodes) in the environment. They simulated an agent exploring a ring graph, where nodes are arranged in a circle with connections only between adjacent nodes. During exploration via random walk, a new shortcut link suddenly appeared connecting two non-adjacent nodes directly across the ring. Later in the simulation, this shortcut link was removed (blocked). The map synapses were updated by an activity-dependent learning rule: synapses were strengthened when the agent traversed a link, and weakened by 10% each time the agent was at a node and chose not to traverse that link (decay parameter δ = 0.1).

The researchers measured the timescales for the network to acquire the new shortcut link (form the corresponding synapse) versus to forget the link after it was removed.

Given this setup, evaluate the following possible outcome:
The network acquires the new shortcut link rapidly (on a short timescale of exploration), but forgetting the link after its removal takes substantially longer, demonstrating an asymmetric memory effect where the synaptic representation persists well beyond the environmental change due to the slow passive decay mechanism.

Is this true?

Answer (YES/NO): NO